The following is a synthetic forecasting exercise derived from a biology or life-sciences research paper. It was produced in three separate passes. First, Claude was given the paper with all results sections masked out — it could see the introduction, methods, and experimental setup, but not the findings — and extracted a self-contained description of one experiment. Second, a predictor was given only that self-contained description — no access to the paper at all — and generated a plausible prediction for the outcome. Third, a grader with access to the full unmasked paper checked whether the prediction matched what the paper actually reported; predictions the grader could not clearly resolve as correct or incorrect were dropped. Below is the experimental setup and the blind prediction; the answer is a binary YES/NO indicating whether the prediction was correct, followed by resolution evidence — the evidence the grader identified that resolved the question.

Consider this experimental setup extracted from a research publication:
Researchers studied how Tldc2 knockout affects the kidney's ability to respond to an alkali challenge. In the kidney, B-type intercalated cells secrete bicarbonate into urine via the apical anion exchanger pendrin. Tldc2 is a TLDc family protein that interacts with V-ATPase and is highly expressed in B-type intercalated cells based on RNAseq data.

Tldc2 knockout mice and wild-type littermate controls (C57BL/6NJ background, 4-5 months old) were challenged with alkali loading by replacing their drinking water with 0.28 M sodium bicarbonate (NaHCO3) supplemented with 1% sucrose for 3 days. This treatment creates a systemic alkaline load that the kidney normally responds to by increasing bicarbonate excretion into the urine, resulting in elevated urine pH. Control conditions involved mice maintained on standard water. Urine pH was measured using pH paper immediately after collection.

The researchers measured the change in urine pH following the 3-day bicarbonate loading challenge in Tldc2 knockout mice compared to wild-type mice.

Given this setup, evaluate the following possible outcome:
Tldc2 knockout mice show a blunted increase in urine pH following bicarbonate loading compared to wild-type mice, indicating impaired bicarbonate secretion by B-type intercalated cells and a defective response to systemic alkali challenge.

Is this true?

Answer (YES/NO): YES